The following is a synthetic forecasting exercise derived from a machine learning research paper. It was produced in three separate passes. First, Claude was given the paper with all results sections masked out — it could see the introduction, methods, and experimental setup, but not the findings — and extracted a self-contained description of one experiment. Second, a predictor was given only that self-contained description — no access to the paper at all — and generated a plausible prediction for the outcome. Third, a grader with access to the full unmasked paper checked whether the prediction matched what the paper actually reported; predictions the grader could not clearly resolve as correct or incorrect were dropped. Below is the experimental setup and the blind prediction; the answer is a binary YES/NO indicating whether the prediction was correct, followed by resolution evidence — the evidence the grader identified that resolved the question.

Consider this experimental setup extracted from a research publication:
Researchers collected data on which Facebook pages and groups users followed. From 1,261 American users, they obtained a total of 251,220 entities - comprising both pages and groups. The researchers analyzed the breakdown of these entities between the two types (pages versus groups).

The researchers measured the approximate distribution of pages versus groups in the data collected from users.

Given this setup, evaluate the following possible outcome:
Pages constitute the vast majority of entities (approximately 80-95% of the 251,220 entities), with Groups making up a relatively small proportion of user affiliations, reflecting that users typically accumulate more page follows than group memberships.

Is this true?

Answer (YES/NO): YES